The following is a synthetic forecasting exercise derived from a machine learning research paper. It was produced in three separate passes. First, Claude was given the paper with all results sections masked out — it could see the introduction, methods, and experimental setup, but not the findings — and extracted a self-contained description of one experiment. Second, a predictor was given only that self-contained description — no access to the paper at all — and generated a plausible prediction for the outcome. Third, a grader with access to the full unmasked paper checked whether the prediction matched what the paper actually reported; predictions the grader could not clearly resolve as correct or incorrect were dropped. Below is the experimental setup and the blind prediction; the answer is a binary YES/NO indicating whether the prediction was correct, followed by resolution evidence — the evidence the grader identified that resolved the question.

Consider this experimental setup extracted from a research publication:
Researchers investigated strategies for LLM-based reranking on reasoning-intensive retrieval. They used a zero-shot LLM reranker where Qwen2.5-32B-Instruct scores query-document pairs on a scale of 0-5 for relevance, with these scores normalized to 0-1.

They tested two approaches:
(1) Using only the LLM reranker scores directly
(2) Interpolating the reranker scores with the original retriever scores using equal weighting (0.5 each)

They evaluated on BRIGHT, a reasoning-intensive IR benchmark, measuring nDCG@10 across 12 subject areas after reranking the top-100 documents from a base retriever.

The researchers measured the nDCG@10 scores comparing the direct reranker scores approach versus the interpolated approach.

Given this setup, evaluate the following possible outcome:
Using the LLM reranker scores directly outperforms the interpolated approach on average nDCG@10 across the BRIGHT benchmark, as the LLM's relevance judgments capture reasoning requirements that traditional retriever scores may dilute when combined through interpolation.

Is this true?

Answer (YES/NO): NO